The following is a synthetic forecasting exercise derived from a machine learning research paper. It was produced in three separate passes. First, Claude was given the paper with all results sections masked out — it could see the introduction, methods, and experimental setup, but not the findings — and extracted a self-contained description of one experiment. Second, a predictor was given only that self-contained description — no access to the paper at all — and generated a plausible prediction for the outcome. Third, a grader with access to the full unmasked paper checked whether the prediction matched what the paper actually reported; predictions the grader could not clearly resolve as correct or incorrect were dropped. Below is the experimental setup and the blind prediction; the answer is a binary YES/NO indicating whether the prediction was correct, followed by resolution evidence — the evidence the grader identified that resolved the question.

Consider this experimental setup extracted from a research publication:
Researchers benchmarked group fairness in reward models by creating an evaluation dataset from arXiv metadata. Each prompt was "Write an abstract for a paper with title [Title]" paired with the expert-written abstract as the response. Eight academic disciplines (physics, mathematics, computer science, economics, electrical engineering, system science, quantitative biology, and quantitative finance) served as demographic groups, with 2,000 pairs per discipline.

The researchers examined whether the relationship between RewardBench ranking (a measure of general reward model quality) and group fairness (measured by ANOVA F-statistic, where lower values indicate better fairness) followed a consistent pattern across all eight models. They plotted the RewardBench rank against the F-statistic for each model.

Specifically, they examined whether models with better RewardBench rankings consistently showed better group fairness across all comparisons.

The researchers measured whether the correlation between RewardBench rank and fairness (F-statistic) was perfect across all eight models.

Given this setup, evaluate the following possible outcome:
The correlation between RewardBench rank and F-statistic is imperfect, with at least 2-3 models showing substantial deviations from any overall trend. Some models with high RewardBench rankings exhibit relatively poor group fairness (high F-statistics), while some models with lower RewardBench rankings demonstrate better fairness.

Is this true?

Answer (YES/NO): YES